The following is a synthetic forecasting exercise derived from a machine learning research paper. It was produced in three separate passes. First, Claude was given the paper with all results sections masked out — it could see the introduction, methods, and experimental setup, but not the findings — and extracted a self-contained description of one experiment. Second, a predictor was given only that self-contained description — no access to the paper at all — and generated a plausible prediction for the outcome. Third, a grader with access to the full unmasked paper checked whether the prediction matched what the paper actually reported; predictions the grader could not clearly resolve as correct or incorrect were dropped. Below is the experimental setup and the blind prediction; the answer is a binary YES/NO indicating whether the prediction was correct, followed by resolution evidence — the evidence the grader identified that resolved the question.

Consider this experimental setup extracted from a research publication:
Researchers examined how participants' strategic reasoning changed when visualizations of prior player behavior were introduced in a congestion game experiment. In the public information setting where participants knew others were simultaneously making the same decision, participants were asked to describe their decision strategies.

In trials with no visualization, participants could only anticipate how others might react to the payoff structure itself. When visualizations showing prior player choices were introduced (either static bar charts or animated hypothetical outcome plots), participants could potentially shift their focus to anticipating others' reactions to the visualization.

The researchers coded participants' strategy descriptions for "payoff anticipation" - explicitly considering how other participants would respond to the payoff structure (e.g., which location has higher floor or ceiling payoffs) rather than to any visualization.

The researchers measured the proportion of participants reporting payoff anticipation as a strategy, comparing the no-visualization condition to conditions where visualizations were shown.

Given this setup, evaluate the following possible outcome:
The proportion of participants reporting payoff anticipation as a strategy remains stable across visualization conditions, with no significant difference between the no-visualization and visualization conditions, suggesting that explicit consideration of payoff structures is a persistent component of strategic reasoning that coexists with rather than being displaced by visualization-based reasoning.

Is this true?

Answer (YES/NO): NO